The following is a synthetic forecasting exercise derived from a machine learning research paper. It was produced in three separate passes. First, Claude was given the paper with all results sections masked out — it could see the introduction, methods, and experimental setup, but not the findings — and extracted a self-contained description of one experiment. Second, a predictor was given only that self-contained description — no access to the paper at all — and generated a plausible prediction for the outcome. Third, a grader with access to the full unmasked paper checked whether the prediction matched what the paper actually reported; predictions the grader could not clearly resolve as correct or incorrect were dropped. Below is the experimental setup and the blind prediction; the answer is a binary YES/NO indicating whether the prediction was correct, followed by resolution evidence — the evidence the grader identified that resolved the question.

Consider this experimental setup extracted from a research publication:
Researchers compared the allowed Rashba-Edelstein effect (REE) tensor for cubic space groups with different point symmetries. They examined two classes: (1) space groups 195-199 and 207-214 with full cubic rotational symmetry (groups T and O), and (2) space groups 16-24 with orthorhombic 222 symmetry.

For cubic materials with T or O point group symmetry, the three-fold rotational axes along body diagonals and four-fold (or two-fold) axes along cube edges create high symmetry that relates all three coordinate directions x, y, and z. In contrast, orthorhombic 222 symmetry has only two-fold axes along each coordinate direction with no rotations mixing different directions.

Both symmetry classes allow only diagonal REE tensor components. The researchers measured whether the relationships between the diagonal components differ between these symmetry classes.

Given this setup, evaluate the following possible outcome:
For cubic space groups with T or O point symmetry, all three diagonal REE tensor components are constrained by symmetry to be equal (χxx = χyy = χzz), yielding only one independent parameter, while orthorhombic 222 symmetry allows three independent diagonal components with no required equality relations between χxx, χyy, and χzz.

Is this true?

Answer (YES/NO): YES